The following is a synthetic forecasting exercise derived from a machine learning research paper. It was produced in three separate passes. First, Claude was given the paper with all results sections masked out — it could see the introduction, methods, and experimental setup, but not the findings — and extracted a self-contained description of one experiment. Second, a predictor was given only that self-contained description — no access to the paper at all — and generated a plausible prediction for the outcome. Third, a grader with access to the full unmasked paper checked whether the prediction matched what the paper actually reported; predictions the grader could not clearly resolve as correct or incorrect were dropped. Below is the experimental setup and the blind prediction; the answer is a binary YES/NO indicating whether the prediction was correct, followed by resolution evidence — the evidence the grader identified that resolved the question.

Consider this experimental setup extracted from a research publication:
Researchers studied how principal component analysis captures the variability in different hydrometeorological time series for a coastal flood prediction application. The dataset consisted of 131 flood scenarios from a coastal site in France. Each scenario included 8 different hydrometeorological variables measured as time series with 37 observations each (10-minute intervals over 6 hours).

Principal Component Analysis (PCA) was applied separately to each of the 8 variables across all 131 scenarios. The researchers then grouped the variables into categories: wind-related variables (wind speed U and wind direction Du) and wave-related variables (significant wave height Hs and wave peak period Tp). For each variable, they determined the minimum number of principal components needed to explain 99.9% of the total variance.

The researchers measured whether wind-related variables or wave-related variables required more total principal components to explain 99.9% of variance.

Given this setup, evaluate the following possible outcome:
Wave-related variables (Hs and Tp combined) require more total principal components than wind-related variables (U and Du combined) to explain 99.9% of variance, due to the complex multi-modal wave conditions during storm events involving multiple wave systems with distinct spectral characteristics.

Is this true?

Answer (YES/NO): NO